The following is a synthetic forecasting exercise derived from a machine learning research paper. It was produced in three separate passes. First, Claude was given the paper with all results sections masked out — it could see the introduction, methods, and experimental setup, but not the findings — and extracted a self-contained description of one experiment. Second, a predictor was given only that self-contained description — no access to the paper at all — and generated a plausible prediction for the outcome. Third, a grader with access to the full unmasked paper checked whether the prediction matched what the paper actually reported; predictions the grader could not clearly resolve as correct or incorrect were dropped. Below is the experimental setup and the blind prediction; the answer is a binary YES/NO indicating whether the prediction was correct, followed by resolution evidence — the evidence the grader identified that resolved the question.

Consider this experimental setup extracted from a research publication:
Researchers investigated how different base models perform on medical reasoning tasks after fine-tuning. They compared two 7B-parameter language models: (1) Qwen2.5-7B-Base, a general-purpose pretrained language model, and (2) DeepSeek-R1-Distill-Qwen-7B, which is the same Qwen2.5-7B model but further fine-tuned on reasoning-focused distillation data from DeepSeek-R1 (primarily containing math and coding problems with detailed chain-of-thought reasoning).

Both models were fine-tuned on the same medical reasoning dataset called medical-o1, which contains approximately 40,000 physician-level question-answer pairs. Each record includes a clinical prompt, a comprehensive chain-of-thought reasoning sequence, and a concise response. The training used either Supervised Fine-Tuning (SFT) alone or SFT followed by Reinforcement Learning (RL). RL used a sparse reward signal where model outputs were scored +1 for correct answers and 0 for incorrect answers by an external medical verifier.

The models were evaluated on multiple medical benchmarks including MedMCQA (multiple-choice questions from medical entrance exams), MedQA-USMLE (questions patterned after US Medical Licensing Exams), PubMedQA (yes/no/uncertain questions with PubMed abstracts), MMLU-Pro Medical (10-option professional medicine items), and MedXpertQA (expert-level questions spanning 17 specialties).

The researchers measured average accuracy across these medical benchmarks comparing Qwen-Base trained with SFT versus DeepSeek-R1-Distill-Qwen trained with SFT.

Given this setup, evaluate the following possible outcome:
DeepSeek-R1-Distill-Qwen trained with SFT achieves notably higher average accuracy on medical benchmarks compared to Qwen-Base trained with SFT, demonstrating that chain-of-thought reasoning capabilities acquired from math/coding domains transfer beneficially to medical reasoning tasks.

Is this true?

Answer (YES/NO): NO